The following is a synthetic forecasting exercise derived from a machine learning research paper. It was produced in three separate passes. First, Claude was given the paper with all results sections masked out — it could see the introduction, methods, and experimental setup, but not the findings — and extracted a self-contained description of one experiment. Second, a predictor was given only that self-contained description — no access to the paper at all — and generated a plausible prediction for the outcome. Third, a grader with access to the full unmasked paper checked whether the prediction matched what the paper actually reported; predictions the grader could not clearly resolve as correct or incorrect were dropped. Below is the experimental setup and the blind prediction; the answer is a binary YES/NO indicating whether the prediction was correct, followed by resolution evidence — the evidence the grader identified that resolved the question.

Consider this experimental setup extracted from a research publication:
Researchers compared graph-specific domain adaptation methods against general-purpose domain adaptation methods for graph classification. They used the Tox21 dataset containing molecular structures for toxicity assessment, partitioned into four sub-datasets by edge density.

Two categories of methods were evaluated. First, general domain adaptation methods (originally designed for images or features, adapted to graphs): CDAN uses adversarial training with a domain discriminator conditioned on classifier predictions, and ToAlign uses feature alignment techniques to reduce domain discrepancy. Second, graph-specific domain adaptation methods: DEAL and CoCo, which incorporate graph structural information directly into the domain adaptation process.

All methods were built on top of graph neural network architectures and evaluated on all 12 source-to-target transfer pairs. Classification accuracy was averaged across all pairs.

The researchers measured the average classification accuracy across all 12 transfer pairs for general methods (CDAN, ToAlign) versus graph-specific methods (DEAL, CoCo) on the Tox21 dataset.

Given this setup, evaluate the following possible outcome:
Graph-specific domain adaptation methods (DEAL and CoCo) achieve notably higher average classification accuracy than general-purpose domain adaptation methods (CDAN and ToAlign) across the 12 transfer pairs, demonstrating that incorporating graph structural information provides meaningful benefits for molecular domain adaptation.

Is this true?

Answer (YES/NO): NO